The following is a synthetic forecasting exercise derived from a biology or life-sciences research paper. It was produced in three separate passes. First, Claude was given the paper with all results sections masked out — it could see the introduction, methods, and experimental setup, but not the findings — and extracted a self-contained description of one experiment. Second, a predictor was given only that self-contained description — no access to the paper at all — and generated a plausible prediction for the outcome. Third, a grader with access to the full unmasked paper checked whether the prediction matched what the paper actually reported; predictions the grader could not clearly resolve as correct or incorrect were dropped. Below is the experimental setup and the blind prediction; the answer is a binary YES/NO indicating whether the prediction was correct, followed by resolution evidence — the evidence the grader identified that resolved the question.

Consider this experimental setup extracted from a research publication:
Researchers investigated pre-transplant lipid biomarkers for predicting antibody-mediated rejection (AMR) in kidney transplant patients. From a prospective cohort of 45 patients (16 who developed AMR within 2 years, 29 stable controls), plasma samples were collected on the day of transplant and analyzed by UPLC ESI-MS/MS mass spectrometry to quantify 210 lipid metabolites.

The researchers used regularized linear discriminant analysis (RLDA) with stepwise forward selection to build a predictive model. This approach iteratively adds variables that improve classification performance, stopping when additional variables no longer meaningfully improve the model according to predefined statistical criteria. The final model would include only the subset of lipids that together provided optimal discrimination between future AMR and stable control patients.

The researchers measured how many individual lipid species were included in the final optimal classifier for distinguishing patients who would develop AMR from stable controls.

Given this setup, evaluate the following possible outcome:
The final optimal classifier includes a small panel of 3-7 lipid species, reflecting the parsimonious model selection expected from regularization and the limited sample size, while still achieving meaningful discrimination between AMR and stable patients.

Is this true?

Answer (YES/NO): YES